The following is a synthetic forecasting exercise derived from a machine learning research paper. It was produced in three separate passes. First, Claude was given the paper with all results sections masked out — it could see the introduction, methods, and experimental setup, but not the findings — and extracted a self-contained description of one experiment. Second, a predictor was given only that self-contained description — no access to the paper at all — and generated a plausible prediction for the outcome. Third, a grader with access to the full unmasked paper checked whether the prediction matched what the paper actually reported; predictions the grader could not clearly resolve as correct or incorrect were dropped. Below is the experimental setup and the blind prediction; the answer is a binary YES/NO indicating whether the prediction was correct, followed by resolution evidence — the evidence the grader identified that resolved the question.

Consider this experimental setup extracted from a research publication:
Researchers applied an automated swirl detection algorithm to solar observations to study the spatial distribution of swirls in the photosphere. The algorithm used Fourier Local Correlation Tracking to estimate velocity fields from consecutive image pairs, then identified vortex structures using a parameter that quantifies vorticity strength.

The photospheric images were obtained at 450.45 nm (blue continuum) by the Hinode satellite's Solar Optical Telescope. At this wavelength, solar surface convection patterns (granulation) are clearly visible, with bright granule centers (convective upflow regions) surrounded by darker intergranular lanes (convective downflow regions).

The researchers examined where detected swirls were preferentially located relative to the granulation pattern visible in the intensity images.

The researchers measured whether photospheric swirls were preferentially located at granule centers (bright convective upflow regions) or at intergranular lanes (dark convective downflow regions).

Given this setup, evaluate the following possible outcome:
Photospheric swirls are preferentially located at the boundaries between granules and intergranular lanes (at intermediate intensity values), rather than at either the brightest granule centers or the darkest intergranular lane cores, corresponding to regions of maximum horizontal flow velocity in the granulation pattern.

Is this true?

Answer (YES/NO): NO